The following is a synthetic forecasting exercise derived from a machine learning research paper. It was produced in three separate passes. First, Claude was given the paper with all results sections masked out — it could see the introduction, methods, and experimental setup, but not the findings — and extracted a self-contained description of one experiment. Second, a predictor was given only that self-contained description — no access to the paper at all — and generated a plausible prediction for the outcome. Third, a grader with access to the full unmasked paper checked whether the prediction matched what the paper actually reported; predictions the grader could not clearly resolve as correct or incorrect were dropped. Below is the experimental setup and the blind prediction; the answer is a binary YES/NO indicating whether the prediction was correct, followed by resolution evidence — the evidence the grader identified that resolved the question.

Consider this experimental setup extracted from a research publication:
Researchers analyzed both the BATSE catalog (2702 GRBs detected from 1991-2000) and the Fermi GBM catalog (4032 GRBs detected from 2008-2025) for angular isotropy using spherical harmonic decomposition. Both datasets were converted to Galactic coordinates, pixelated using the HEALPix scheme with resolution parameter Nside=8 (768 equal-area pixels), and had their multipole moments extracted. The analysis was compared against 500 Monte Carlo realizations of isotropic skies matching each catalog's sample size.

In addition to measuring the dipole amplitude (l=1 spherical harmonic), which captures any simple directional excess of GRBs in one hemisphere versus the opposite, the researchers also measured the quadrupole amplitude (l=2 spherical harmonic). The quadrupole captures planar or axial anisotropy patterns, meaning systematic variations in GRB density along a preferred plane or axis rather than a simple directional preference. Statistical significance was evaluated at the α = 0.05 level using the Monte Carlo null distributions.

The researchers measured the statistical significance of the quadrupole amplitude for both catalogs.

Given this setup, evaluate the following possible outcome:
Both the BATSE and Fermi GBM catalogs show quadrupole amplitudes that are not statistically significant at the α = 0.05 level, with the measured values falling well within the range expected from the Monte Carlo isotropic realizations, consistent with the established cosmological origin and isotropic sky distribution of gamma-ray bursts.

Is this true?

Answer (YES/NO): NO